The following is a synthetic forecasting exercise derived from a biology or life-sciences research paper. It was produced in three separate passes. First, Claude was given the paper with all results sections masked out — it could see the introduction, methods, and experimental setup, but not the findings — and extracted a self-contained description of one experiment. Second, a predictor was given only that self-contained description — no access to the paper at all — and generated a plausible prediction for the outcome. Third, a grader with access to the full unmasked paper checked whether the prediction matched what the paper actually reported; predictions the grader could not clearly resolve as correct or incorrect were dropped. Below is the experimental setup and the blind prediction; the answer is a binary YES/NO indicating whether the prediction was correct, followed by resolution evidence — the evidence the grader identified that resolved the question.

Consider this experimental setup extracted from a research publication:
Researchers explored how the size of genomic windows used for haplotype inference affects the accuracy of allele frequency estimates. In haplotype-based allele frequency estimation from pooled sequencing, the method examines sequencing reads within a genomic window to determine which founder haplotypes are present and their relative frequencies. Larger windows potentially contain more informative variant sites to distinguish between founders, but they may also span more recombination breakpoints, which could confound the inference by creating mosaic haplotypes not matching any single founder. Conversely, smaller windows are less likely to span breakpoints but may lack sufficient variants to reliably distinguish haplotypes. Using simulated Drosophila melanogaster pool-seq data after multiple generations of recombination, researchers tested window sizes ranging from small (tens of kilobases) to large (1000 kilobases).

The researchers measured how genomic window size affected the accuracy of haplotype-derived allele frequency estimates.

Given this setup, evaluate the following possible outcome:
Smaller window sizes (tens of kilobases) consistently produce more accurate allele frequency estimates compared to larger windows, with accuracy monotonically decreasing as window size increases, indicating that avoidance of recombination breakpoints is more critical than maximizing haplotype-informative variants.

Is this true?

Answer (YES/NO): NO